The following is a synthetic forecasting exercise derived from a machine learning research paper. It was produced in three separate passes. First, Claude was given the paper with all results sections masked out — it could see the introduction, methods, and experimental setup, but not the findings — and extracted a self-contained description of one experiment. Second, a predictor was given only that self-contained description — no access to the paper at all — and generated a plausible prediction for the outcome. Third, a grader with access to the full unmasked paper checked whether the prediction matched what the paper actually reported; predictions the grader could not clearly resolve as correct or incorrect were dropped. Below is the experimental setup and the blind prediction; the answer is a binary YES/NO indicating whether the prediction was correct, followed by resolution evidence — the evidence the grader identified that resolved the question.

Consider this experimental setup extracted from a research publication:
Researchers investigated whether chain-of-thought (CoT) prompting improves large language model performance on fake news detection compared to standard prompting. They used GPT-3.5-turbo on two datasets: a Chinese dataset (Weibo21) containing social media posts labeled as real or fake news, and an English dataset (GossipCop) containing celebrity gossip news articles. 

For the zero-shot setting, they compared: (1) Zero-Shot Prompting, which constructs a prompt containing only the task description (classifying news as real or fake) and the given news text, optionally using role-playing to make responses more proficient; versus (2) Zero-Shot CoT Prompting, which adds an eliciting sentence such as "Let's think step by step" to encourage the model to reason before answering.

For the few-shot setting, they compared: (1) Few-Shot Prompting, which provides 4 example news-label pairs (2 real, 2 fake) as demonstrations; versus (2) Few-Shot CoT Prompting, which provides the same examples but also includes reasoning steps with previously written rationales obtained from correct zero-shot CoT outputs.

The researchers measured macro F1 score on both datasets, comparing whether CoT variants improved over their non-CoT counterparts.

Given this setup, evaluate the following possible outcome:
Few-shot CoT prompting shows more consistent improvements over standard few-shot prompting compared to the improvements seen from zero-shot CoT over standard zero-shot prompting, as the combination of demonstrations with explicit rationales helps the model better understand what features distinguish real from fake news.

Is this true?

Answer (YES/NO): NO